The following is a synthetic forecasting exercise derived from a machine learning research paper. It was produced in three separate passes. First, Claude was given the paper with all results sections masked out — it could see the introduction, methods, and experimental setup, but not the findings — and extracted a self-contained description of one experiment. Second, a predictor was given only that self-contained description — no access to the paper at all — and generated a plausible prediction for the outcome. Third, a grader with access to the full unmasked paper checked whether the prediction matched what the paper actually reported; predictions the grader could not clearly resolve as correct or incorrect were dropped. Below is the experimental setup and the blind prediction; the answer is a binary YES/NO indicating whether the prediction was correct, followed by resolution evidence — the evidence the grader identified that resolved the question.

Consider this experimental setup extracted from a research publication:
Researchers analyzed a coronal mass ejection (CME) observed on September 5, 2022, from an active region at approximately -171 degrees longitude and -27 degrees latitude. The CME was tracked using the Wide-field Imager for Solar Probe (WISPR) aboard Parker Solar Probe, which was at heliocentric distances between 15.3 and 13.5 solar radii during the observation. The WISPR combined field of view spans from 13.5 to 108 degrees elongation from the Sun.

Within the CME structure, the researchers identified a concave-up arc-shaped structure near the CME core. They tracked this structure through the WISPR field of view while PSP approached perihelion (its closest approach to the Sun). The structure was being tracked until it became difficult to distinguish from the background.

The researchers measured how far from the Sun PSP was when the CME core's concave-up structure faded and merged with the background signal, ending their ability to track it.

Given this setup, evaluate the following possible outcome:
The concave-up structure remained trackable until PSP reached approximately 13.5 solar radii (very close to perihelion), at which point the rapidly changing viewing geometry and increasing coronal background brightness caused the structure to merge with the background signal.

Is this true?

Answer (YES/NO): YES